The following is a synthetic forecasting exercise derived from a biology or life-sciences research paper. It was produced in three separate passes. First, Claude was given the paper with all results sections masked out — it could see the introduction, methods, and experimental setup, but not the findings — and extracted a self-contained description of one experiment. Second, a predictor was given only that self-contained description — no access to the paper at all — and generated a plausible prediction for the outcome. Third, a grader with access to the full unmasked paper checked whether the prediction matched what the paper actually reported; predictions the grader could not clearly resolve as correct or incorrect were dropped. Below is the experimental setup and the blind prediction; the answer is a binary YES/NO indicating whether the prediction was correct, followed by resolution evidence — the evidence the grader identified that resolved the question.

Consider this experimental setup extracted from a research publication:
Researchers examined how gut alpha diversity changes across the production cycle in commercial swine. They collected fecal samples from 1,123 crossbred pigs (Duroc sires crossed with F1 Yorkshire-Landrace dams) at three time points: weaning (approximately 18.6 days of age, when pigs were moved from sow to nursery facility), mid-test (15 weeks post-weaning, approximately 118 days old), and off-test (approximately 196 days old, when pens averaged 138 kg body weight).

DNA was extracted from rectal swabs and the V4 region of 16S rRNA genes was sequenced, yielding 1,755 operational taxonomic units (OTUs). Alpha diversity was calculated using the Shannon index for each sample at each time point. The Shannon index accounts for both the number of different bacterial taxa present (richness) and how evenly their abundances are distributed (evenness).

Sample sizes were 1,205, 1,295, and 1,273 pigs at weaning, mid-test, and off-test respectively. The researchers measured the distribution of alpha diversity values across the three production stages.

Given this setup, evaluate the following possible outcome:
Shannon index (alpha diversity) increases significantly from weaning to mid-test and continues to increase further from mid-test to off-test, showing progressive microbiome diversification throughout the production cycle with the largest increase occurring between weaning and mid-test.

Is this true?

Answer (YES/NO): YES